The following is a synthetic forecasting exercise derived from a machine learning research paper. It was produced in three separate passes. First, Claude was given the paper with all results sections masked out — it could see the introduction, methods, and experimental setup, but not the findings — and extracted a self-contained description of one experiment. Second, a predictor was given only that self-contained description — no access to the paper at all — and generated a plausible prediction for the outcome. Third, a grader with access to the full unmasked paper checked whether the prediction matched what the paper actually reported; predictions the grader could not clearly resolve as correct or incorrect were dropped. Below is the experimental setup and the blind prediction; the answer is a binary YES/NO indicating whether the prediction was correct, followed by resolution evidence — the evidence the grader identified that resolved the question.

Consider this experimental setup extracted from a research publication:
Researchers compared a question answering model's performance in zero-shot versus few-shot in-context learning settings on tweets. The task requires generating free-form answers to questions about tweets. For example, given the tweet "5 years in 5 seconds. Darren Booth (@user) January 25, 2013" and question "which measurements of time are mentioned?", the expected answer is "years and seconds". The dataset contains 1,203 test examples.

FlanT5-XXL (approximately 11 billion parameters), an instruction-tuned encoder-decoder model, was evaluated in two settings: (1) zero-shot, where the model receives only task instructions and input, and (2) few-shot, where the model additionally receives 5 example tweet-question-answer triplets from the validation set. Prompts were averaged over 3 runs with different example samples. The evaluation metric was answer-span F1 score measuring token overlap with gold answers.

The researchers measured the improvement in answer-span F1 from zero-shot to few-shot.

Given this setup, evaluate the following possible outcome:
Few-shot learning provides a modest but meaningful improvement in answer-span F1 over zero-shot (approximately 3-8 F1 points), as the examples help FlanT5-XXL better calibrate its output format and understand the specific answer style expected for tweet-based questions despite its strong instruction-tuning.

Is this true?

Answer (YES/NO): NO